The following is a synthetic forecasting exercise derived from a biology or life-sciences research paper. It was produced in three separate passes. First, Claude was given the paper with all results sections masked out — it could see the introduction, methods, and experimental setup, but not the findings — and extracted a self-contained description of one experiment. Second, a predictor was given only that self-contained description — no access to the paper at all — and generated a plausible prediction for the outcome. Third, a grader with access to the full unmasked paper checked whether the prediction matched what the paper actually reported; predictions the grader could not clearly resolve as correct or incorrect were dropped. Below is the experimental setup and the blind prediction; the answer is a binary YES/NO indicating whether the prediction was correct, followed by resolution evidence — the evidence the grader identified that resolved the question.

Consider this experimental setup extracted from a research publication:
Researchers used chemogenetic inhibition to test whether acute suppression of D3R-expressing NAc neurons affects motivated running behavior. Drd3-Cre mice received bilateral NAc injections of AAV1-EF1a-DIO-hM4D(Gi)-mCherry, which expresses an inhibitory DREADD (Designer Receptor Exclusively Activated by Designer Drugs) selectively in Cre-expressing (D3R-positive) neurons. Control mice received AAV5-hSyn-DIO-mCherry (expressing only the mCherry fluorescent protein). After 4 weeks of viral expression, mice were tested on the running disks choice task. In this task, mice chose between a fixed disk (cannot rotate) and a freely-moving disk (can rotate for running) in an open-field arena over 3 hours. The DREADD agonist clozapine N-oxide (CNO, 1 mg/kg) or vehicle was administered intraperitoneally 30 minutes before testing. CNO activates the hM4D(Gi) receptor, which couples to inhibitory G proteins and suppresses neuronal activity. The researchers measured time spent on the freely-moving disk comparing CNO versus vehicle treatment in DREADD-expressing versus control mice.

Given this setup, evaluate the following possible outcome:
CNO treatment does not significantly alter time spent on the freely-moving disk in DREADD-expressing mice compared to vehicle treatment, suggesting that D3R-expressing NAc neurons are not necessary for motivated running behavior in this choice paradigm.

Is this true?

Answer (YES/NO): NO